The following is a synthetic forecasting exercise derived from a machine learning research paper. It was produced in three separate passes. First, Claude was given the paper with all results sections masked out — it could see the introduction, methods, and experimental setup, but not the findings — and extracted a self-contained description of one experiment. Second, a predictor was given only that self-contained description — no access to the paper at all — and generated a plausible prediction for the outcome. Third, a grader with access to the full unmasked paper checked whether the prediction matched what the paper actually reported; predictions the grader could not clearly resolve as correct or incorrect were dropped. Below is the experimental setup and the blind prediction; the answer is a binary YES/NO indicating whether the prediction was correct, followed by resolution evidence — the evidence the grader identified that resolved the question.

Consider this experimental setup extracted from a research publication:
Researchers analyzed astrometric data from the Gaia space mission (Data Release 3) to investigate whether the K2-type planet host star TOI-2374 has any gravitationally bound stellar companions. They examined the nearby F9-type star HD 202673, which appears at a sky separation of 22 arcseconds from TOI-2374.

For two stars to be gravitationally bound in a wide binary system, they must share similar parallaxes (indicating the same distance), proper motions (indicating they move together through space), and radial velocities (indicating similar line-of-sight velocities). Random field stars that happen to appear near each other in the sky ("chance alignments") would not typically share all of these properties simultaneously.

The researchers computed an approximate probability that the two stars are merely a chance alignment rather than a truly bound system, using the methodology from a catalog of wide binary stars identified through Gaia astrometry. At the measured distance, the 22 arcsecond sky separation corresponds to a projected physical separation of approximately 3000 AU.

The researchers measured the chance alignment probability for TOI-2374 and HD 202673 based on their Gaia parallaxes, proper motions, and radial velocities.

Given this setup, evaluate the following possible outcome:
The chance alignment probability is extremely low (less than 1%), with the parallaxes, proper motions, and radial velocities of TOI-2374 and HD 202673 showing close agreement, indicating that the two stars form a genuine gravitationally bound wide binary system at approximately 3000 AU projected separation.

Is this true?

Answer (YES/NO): YES